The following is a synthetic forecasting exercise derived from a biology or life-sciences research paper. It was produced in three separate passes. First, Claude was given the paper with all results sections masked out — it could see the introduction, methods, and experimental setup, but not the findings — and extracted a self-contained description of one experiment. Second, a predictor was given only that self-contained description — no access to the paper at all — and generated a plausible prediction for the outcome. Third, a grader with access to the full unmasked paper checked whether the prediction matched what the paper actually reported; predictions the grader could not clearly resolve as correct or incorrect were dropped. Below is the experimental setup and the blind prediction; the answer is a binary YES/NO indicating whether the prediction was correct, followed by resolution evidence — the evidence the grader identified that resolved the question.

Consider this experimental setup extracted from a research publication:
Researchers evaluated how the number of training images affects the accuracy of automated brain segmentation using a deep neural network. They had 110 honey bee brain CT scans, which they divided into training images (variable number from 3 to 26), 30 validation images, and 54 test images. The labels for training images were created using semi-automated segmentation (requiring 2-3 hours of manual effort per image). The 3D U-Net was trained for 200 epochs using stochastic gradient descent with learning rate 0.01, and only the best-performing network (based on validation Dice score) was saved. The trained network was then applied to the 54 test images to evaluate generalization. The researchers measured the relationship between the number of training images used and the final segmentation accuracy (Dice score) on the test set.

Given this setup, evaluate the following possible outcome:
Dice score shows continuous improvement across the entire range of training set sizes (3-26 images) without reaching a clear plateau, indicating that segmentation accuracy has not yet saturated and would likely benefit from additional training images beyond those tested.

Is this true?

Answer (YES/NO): NO